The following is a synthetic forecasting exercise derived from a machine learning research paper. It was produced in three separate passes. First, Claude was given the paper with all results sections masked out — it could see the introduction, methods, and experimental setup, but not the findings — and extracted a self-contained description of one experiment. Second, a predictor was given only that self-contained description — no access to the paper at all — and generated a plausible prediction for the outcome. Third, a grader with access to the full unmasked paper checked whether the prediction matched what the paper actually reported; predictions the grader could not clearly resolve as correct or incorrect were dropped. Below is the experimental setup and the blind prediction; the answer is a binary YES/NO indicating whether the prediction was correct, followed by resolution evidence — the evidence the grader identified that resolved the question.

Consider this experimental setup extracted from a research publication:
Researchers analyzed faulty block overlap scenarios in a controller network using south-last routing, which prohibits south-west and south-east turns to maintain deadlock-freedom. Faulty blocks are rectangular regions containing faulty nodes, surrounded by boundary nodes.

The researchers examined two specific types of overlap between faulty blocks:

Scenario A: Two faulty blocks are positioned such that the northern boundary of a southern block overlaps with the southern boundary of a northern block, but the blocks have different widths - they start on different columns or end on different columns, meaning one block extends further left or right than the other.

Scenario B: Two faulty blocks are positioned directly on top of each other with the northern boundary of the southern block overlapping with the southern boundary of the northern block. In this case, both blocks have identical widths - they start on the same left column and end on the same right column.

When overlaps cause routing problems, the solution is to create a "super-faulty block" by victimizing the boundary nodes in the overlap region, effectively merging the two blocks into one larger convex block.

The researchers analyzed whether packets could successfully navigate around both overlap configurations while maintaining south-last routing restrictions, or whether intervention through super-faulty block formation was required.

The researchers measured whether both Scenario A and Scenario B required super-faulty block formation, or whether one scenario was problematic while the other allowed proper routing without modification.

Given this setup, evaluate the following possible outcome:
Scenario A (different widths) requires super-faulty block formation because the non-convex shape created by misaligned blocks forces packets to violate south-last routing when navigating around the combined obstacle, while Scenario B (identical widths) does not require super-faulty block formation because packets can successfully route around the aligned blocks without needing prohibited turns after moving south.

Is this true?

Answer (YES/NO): YES